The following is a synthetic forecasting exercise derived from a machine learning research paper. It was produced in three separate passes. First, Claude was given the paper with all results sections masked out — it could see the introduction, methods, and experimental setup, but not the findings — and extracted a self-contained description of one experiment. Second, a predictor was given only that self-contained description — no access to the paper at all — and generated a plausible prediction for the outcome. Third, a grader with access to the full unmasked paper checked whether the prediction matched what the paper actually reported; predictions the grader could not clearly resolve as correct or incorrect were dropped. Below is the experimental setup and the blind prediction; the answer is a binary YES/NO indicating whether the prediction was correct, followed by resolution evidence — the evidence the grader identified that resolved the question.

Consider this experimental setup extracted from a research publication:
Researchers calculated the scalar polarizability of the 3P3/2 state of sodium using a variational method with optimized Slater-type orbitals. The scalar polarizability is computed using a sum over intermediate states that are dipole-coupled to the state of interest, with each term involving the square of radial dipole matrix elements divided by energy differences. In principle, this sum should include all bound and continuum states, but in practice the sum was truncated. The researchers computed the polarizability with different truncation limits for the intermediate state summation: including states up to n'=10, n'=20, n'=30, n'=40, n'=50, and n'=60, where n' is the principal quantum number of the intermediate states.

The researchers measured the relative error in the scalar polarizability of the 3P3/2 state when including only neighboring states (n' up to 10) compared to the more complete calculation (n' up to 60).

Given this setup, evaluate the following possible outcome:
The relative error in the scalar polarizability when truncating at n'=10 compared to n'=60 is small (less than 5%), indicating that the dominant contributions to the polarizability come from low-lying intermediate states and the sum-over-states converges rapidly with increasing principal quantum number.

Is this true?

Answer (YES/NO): YES